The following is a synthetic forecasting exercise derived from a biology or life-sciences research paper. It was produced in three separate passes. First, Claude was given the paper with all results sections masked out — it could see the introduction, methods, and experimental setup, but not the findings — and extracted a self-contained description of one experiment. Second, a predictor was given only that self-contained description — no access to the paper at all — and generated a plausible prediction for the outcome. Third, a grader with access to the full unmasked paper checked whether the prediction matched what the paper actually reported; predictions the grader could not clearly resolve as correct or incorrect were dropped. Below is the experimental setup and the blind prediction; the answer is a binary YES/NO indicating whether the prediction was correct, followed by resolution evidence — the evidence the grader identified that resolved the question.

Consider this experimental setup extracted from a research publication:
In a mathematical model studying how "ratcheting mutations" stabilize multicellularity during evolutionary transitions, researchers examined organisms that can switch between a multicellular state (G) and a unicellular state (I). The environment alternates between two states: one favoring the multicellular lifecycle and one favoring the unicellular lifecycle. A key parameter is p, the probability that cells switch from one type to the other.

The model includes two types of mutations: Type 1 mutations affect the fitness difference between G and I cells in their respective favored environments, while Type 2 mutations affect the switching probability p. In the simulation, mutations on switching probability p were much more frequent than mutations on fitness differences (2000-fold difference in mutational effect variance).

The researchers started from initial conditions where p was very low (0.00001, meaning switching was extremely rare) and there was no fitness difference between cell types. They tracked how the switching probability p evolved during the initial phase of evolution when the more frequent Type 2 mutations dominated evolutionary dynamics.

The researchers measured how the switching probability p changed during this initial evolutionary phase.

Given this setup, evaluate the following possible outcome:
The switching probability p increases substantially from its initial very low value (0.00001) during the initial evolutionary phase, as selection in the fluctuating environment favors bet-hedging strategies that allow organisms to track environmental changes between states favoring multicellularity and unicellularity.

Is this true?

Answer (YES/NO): YES